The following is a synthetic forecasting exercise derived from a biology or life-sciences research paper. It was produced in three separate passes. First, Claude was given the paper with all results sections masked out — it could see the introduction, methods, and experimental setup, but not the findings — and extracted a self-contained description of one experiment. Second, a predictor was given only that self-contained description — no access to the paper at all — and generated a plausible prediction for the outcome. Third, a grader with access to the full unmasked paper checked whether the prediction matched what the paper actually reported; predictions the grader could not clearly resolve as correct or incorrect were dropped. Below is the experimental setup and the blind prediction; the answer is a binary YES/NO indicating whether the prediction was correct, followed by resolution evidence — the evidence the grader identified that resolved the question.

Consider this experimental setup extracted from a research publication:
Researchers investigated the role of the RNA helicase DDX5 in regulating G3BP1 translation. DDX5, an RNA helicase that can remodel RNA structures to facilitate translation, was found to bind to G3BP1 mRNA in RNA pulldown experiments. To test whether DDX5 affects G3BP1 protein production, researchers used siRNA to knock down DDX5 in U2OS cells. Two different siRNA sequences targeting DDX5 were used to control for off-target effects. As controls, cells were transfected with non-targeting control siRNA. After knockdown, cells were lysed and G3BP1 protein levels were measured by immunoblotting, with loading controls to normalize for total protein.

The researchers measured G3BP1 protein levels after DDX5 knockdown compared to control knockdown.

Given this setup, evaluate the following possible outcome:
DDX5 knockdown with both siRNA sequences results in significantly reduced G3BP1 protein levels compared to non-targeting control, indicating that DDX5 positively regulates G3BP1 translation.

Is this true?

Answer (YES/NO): NO